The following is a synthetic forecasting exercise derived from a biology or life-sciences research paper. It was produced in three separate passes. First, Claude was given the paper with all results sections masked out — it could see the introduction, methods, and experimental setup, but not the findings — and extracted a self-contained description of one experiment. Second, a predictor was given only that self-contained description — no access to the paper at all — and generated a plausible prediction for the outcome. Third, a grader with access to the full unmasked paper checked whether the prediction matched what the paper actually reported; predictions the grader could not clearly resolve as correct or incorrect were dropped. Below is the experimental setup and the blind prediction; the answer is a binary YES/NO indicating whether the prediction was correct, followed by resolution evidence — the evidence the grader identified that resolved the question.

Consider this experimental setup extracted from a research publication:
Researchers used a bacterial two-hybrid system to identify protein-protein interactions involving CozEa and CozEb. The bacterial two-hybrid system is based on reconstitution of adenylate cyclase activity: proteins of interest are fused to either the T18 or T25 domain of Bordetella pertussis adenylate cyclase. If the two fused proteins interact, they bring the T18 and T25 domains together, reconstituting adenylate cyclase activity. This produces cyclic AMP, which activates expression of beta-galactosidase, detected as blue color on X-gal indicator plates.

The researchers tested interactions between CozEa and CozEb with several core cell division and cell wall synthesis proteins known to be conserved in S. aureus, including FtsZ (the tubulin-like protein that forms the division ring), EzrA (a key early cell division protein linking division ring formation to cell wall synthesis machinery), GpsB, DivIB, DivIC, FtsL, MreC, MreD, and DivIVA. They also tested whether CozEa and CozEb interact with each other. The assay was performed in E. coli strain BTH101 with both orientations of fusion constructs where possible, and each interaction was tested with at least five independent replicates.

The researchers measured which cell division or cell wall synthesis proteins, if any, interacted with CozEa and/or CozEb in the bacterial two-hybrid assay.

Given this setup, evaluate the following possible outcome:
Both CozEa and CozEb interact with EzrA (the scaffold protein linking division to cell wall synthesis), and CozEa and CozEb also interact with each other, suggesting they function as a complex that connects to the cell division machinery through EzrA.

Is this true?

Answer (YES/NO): YES